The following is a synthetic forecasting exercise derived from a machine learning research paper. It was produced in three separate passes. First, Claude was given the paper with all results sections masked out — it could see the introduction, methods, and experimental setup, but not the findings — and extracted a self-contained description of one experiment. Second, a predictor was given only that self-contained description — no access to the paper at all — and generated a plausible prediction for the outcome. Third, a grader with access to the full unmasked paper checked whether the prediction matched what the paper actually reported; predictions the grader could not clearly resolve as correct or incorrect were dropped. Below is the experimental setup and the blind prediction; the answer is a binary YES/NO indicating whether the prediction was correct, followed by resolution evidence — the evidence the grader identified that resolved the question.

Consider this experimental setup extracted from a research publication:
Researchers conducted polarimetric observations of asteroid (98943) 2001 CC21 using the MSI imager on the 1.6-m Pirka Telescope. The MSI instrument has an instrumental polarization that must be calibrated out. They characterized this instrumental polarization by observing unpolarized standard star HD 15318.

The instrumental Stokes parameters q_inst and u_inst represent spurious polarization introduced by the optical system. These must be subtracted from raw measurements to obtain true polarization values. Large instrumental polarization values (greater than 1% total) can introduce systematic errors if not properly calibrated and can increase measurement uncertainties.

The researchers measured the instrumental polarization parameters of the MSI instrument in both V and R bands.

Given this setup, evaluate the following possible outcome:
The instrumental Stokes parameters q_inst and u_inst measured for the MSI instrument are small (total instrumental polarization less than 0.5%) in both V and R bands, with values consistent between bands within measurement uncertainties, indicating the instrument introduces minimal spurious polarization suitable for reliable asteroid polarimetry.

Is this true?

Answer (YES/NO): NO